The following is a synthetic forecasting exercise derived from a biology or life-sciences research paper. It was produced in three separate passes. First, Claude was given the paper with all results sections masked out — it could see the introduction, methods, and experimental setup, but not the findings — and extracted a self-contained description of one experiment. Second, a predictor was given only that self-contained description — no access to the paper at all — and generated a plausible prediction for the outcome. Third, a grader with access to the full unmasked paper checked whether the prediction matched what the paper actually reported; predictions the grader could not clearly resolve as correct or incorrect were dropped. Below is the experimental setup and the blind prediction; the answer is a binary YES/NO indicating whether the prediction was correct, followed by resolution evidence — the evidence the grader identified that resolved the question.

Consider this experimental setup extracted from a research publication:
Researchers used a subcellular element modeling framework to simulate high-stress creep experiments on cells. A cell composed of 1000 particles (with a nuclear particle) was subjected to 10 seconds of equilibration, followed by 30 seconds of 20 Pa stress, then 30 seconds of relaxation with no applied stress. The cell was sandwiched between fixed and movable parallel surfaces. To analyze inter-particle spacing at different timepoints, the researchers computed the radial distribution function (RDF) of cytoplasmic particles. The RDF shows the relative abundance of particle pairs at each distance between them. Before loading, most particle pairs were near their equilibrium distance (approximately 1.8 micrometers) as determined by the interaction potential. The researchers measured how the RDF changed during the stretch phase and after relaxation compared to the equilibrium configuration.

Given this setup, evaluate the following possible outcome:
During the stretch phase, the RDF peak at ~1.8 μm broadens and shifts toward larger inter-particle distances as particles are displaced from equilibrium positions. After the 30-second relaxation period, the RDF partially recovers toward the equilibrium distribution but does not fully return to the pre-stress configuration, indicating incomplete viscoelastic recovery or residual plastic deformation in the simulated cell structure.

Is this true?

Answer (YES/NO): YES